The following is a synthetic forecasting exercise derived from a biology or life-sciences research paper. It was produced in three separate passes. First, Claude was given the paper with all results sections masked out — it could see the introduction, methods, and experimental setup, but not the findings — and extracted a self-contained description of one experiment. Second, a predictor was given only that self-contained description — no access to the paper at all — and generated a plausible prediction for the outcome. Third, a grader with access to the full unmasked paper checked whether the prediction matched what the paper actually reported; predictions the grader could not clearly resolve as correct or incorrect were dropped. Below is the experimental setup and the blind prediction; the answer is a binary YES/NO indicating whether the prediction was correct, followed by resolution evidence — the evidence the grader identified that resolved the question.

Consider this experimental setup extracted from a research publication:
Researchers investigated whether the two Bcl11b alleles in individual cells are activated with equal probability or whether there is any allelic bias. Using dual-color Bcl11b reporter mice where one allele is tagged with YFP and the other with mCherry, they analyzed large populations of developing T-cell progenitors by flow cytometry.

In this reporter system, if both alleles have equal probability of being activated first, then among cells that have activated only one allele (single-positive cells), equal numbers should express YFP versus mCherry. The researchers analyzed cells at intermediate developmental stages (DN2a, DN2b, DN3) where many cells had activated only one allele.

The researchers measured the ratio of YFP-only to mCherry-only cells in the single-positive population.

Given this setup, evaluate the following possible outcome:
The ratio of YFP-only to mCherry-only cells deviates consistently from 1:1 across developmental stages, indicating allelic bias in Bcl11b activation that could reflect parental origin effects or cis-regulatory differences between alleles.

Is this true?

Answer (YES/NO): NO